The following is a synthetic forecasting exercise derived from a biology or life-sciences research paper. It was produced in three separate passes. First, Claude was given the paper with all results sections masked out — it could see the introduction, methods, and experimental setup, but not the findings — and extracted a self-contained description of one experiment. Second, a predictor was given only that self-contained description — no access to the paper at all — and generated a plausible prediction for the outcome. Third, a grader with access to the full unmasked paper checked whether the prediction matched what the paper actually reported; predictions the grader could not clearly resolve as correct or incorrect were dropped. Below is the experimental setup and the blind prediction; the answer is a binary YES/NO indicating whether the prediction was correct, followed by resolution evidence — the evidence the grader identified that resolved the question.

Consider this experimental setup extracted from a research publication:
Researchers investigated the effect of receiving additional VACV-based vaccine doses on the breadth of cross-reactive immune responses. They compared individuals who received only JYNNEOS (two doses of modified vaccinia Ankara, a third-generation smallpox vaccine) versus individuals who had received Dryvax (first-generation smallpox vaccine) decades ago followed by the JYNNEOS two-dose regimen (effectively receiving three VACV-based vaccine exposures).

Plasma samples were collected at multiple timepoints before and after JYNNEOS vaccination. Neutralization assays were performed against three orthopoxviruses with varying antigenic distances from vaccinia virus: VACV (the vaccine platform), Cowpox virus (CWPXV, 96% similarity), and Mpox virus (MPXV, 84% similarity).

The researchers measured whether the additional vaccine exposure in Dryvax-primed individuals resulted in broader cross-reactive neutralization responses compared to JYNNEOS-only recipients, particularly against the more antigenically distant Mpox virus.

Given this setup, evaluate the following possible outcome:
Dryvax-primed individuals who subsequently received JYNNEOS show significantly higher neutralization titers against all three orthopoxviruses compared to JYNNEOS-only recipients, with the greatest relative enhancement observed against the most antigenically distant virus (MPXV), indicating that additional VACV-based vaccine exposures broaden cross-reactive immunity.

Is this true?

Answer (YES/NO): YES